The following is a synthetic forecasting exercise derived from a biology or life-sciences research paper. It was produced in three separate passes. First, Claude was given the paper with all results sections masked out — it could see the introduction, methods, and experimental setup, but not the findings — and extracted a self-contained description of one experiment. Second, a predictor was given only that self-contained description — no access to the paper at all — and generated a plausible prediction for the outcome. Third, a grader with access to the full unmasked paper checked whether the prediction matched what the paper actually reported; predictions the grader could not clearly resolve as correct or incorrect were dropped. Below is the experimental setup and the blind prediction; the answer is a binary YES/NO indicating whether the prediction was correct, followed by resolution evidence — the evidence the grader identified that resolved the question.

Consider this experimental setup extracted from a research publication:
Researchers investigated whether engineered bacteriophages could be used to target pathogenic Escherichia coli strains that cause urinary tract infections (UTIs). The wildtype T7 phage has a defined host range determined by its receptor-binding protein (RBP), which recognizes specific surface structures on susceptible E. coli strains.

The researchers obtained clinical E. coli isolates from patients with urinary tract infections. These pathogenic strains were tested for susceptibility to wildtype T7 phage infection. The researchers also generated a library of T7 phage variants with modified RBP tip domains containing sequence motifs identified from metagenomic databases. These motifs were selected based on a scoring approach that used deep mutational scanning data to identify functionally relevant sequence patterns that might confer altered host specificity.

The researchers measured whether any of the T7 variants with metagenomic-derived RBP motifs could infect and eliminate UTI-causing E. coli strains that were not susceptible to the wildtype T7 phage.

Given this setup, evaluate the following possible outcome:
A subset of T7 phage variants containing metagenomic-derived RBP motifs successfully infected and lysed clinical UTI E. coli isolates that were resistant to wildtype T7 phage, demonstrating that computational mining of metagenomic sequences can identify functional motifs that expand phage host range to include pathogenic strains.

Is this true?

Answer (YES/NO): YES